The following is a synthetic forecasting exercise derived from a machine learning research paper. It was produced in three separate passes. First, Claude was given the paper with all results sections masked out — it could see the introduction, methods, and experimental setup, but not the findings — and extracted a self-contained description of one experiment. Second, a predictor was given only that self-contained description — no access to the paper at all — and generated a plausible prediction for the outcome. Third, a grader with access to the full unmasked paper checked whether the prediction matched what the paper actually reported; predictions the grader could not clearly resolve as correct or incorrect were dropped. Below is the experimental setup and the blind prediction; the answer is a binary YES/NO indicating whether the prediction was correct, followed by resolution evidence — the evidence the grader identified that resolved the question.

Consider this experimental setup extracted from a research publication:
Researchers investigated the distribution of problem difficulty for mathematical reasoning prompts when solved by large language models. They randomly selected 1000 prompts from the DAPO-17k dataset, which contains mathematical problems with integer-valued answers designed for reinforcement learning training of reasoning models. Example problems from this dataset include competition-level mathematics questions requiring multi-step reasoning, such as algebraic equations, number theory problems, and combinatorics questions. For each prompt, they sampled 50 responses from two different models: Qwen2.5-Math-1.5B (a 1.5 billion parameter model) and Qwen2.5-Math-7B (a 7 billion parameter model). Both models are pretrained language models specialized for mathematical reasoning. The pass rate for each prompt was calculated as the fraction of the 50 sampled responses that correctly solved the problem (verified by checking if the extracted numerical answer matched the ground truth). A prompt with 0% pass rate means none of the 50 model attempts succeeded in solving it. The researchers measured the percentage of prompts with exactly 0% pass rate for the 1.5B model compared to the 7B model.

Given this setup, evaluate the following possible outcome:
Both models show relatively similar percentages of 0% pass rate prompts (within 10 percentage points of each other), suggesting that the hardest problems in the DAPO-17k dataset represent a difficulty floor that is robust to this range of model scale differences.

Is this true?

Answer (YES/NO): YES